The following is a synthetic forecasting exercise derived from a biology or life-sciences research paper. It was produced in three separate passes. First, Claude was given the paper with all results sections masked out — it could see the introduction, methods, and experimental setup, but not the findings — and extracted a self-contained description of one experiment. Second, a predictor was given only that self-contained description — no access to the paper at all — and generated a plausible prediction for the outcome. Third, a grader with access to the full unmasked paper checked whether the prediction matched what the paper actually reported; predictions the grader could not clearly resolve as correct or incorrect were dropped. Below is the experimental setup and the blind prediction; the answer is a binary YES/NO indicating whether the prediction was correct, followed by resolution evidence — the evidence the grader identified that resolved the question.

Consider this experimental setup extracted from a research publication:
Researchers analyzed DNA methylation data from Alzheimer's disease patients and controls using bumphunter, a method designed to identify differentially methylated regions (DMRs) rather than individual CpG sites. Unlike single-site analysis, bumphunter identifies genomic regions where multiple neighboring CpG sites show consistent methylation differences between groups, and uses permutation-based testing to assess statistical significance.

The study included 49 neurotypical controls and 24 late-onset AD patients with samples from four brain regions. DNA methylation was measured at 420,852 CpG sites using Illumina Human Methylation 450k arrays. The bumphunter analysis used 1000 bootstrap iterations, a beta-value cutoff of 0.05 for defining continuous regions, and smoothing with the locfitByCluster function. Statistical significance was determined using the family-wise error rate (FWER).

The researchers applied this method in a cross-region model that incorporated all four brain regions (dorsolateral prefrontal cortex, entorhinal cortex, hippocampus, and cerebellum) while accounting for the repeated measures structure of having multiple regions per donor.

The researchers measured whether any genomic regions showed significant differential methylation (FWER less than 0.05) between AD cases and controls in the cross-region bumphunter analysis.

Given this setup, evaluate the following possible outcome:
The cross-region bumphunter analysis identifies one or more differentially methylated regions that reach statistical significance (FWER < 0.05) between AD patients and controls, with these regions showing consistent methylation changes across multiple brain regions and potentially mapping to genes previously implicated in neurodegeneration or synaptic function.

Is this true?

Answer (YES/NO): YES